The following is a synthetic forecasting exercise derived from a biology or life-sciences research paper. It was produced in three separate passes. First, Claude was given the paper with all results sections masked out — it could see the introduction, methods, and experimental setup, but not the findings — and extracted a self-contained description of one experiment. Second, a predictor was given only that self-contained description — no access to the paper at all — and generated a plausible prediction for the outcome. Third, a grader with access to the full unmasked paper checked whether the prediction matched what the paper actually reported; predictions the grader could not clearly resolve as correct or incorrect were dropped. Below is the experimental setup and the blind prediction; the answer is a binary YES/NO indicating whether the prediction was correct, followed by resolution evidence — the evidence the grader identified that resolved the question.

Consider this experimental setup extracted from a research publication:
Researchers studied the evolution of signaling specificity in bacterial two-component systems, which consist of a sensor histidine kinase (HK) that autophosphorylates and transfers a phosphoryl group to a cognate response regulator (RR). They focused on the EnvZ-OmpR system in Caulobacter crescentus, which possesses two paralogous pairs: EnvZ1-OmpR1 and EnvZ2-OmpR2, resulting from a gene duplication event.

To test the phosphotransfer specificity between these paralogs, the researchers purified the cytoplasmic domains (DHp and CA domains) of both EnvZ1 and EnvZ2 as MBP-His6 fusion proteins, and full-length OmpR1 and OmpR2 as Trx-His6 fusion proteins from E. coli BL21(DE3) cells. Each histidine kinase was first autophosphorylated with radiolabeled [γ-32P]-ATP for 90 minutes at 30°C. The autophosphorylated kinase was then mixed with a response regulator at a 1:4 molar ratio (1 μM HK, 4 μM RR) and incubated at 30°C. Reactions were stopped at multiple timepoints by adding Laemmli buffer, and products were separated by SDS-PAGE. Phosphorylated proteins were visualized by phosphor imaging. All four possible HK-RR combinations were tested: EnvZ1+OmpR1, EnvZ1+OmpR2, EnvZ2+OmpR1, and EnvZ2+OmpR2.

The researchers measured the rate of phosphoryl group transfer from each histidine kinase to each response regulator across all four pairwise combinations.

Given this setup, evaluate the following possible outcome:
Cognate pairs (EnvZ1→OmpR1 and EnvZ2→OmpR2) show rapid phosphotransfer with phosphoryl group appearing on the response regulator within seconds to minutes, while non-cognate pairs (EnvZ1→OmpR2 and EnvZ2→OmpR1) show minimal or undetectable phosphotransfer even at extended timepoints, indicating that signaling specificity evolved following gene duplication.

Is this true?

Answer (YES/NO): NO